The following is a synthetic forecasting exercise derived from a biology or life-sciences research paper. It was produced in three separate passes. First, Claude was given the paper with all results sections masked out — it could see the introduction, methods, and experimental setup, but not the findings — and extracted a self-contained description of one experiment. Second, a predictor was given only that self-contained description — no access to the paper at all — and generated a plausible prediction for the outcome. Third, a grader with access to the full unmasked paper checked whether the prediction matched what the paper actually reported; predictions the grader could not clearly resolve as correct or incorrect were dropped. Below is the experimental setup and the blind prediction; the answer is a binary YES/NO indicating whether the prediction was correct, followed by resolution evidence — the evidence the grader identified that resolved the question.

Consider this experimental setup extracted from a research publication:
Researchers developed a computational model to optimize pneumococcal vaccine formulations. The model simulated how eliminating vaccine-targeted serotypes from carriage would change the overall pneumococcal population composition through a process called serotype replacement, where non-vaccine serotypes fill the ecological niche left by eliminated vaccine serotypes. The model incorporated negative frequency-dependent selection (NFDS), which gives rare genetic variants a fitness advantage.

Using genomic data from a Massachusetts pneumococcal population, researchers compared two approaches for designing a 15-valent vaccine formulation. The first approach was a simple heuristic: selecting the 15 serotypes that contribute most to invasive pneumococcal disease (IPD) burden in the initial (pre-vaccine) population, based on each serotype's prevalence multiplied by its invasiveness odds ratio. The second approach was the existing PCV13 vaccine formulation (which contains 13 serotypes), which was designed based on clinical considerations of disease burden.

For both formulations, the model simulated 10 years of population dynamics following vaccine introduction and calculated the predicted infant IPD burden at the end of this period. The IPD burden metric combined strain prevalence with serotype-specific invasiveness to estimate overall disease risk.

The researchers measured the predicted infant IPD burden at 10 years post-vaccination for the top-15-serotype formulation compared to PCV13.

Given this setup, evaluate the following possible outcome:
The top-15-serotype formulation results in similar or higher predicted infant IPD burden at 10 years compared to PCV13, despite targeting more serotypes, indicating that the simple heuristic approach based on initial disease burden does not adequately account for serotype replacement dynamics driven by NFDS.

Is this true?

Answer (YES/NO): YES